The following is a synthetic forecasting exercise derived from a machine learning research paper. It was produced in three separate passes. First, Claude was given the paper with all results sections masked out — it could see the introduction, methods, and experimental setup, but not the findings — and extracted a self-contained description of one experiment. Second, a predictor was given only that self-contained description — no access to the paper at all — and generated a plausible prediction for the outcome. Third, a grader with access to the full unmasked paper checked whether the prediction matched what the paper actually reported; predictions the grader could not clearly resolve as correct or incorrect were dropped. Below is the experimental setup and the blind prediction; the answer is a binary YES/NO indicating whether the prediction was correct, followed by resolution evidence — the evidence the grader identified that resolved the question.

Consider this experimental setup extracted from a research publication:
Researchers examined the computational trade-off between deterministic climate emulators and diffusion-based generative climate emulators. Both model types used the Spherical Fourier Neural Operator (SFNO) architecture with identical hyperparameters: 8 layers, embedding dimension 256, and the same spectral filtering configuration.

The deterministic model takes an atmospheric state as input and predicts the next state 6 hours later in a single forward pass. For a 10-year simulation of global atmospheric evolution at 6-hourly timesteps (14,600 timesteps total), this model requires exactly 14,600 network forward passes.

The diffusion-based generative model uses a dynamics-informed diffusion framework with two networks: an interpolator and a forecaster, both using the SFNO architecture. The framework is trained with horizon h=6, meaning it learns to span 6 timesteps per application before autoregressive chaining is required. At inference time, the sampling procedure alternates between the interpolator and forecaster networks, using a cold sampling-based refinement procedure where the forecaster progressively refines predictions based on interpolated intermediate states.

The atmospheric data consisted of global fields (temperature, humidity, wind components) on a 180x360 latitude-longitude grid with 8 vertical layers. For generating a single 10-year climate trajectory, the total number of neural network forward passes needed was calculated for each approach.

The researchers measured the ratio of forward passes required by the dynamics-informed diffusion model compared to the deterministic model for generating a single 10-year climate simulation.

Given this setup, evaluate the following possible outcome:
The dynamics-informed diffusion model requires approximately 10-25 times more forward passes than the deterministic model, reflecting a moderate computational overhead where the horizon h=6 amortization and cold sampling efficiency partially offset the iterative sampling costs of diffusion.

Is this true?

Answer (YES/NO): NO